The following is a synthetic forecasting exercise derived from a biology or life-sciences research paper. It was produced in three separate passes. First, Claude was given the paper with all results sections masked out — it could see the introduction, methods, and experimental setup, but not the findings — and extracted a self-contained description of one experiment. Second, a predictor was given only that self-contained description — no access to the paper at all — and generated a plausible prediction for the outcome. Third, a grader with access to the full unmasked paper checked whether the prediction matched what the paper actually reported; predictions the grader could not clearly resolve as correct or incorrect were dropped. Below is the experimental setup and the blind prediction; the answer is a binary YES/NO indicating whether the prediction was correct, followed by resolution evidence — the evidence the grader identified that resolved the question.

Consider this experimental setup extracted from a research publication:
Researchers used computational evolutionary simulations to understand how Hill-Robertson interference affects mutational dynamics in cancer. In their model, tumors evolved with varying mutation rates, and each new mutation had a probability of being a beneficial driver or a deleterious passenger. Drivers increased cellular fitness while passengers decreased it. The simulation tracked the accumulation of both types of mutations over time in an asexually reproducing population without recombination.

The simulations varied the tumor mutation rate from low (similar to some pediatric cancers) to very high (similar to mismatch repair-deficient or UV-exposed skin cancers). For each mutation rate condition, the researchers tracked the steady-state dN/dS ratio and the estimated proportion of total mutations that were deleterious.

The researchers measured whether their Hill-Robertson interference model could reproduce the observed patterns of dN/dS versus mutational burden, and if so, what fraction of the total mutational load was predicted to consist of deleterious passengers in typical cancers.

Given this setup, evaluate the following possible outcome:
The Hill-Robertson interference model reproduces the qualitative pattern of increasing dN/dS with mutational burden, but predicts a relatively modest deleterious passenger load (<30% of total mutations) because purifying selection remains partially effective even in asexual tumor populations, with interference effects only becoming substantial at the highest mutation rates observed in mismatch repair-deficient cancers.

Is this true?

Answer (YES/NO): NO